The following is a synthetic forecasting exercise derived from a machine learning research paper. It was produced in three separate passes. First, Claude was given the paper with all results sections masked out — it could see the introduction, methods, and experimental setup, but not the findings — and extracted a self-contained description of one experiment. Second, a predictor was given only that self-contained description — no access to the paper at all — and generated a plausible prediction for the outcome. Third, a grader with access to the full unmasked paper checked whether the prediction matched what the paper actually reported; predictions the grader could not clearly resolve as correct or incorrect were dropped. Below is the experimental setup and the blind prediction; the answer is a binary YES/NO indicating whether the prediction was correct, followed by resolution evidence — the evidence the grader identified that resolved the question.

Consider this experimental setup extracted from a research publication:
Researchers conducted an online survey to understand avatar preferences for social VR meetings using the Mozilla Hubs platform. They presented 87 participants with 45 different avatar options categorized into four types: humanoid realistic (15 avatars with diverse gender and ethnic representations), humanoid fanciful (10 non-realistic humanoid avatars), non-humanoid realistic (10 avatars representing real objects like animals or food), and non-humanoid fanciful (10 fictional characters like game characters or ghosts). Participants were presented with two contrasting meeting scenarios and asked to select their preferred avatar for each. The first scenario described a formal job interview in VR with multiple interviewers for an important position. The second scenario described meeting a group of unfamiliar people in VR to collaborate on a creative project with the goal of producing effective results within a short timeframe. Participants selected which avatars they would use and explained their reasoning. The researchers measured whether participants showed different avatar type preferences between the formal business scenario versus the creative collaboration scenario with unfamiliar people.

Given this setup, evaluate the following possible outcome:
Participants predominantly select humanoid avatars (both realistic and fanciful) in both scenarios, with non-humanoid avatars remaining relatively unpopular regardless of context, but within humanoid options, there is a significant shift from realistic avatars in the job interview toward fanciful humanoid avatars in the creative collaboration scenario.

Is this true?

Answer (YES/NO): NO